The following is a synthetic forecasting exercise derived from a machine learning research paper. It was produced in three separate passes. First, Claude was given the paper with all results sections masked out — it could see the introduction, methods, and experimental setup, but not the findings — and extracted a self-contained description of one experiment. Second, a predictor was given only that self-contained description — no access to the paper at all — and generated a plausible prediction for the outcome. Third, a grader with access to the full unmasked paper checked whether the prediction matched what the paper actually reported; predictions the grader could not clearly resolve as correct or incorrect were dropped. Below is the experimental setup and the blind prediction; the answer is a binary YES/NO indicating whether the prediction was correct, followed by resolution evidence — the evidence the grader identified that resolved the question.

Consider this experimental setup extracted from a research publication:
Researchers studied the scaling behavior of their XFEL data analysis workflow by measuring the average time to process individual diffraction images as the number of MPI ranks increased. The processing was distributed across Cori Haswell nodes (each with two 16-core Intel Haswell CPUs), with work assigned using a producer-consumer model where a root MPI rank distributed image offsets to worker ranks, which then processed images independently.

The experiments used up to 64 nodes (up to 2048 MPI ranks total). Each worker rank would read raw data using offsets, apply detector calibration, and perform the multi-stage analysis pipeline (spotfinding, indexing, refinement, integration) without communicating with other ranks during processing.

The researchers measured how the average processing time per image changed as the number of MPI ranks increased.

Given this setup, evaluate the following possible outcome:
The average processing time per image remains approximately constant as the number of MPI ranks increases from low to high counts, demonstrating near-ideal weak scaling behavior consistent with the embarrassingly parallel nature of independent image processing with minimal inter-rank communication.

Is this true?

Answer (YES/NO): YES